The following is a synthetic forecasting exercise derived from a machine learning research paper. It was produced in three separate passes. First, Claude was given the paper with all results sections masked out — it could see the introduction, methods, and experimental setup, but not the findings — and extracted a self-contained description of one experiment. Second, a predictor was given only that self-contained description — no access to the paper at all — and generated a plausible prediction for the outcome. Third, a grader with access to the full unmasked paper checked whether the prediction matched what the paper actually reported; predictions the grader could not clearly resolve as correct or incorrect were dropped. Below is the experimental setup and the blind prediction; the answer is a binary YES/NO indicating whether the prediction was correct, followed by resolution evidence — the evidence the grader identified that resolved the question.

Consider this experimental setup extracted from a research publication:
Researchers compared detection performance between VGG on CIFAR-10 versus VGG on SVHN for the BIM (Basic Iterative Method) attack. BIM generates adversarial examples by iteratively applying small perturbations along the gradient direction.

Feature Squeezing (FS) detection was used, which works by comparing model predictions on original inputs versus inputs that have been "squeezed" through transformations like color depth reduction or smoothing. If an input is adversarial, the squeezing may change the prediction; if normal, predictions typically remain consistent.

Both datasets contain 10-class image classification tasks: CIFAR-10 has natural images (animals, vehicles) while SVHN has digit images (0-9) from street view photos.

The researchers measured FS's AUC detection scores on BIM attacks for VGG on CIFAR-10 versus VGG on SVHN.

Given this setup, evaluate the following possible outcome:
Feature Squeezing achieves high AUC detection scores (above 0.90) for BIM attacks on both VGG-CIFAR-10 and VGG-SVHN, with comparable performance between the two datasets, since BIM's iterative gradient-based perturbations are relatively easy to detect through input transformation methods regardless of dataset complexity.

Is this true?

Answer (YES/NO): NO